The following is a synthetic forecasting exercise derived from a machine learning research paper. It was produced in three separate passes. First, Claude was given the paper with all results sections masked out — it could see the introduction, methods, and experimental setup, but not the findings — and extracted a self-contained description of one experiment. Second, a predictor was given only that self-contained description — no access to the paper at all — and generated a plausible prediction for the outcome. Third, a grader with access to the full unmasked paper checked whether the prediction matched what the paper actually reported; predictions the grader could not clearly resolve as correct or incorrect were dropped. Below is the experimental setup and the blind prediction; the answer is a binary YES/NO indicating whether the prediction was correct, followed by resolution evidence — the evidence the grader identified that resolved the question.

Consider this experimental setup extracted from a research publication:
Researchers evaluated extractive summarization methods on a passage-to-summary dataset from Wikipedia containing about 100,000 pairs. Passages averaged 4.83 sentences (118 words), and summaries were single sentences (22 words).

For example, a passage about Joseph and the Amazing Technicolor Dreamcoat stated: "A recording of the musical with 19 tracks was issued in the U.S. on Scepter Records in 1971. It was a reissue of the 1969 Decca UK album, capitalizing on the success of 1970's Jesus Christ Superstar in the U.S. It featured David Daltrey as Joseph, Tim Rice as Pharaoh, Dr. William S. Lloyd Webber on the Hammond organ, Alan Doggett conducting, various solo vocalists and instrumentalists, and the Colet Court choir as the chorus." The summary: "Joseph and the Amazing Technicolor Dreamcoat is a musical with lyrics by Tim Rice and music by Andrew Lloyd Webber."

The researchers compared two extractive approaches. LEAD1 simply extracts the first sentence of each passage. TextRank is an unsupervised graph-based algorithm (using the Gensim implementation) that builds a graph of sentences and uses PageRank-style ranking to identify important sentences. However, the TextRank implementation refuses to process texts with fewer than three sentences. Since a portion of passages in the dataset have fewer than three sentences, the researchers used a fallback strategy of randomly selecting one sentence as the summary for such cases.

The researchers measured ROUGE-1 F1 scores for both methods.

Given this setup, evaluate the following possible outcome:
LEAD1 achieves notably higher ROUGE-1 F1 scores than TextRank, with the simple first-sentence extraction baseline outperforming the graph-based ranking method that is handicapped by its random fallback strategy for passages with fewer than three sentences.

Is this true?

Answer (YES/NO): YES